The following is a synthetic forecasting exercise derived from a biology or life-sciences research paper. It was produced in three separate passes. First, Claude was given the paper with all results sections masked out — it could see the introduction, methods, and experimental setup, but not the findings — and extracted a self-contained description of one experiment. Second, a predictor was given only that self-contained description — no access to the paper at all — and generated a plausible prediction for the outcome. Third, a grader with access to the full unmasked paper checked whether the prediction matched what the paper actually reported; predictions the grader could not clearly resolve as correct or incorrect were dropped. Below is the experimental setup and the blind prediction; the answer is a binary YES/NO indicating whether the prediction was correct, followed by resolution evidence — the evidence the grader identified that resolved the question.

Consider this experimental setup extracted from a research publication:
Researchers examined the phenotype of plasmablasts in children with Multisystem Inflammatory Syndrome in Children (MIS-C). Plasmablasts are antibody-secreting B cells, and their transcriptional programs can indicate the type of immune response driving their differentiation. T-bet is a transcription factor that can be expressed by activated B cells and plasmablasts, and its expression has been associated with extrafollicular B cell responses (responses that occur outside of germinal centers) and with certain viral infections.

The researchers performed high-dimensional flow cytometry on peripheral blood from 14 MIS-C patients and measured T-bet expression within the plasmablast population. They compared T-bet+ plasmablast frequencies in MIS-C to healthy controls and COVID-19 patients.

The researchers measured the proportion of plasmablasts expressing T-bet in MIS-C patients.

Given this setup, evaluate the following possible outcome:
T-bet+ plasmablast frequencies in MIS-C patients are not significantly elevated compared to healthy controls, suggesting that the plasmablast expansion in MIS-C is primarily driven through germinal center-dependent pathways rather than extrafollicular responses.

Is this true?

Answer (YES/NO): NO